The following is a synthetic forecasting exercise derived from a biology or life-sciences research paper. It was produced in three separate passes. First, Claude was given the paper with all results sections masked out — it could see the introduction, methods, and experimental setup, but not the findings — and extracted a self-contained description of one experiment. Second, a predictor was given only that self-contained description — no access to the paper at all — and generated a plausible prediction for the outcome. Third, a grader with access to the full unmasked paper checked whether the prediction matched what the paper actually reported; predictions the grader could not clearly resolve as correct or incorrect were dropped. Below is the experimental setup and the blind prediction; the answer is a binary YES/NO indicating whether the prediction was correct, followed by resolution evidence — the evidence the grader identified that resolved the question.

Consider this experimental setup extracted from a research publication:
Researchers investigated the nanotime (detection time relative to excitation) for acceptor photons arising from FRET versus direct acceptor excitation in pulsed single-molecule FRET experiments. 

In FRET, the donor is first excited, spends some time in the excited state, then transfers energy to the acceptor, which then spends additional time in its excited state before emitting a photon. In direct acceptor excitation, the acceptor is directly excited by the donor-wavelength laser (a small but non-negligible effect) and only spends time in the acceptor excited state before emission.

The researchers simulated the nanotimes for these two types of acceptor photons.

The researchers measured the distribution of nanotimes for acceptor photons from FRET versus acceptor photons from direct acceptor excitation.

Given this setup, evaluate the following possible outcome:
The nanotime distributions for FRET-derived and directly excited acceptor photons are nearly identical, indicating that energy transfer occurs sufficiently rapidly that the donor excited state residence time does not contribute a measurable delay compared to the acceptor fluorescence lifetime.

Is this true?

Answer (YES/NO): NO